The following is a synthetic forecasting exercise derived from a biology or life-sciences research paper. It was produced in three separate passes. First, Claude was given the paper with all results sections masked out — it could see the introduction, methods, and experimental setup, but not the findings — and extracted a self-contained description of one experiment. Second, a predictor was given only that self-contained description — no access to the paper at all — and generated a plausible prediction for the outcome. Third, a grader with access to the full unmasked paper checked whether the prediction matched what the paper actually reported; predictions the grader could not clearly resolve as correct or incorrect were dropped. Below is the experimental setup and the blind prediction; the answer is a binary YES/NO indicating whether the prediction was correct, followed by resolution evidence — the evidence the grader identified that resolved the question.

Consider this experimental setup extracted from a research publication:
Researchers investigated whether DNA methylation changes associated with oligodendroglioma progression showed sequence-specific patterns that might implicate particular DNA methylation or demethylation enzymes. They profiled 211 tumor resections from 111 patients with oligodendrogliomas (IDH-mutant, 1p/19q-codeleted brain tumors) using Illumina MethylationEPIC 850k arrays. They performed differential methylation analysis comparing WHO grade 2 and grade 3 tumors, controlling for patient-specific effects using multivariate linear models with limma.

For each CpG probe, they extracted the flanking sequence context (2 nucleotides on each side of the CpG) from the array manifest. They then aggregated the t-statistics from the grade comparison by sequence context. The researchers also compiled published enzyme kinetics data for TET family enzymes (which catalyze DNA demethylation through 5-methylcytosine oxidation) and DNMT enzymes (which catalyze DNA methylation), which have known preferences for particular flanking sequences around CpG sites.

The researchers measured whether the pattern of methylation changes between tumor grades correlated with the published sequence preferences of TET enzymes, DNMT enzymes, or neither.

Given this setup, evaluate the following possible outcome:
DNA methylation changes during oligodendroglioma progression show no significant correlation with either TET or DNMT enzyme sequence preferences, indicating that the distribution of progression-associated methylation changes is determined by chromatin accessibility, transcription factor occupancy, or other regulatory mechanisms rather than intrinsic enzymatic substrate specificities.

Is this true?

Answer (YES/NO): NO